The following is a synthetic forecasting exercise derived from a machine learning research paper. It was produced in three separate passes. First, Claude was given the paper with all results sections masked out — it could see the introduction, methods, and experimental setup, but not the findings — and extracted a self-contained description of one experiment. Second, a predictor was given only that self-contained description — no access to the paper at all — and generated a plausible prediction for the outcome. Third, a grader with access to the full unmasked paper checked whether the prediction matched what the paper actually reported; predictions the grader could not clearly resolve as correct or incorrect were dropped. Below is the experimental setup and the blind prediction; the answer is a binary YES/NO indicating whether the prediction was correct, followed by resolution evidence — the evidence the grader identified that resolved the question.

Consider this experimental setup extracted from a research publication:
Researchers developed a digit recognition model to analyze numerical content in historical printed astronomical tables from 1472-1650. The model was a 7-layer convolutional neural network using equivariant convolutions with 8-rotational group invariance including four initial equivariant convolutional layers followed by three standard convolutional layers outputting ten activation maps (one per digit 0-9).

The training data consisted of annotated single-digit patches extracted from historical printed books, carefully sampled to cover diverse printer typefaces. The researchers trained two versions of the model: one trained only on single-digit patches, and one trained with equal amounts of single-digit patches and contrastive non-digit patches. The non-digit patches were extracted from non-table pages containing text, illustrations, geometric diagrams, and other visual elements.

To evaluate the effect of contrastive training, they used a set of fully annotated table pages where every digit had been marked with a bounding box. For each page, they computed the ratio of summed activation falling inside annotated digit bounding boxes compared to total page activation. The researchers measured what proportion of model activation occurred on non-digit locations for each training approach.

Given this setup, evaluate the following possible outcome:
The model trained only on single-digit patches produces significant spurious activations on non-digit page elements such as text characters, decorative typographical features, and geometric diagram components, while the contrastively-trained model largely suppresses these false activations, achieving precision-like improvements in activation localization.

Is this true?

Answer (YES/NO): YES